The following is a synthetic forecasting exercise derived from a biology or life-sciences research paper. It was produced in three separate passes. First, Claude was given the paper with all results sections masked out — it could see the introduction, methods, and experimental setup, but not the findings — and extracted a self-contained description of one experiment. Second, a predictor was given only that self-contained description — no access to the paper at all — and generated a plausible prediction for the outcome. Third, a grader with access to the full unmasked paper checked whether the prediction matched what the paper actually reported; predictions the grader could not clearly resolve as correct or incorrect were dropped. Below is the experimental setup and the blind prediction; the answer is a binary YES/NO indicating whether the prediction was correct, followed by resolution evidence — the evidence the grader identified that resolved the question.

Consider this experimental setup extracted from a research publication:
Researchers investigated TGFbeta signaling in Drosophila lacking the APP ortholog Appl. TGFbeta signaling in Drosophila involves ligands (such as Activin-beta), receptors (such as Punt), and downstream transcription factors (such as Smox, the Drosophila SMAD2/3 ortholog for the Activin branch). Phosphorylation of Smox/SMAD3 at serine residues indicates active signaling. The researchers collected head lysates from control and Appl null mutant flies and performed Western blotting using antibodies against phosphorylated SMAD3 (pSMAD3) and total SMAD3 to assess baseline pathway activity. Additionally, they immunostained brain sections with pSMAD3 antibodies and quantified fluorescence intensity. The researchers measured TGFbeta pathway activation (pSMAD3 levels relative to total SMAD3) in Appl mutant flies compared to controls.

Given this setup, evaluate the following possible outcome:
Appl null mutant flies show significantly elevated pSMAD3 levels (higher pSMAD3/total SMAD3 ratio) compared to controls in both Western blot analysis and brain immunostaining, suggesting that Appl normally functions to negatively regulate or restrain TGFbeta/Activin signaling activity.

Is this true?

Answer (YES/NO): NO